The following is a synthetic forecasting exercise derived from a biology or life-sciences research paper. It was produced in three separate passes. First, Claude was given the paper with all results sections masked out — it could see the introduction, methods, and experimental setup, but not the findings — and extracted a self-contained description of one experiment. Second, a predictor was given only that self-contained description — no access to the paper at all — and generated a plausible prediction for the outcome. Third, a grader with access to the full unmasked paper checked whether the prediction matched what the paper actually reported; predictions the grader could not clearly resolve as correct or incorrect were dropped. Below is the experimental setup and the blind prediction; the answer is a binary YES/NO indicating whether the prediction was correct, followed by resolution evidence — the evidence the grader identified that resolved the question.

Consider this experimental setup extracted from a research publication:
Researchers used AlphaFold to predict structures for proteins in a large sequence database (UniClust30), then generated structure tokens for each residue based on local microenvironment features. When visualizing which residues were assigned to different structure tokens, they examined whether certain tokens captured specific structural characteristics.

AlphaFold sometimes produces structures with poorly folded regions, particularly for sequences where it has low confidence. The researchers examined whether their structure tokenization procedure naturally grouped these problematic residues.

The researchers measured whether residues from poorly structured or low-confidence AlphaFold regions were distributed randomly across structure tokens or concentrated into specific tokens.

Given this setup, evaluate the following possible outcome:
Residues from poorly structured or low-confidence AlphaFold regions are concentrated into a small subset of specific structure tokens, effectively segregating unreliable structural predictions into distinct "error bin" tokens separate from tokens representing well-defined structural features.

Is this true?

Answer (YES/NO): YES